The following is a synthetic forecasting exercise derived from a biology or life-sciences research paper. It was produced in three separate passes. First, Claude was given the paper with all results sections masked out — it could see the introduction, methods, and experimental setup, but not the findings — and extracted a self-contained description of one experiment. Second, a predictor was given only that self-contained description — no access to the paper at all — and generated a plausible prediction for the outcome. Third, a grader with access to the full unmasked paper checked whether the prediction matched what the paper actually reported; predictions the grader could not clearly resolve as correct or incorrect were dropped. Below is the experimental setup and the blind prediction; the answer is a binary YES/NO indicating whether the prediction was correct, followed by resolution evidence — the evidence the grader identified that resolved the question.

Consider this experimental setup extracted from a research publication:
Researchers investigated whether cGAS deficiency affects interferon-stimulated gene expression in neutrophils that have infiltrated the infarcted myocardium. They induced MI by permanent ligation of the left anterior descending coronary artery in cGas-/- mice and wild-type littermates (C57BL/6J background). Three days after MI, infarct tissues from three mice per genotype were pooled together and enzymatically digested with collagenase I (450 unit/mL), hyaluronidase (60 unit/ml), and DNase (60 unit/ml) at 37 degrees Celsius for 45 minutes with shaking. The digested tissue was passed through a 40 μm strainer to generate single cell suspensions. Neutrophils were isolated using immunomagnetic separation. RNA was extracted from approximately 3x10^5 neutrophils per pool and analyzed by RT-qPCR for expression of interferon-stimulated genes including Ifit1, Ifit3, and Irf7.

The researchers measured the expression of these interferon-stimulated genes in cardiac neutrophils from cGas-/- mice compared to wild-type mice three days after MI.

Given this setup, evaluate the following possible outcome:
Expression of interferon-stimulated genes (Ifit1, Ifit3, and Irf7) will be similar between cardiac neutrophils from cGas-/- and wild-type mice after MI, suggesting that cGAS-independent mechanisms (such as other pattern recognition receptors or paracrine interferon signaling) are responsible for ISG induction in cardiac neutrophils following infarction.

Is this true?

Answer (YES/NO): NO